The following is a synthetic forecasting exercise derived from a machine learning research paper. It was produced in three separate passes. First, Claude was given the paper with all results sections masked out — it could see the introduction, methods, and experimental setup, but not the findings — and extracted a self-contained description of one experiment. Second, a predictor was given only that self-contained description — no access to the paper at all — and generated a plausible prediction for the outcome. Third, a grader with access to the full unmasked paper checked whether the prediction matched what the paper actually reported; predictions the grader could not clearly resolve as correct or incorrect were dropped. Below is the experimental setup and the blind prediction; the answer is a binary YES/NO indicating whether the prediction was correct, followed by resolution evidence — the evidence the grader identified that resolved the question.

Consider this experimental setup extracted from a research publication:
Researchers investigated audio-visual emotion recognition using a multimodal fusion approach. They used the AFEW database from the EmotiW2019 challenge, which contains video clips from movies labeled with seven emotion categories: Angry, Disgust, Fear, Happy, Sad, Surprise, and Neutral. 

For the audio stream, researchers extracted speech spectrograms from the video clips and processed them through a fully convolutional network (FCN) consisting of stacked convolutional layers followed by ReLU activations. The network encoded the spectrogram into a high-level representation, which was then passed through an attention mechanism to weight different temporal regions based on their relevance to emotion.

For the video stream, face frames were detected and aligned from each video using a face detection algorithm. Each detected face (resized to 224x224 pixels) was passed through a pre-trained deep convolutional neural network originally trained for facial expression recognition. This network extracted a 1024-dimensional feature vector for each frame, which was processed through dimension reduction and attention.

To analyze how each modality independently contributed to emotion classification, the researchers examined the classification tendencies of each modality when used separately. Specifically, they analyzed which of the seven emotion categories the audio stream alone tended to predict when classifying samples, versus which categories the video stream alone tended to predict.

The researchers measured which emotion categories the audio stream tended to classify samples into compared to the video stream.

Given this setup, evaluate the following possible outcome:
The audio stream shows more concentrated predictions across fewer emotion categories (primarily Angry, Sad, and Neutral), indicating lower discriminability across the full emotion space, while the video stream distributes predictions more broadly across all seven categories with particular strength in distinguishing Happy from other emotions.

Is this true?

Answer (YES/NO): NO